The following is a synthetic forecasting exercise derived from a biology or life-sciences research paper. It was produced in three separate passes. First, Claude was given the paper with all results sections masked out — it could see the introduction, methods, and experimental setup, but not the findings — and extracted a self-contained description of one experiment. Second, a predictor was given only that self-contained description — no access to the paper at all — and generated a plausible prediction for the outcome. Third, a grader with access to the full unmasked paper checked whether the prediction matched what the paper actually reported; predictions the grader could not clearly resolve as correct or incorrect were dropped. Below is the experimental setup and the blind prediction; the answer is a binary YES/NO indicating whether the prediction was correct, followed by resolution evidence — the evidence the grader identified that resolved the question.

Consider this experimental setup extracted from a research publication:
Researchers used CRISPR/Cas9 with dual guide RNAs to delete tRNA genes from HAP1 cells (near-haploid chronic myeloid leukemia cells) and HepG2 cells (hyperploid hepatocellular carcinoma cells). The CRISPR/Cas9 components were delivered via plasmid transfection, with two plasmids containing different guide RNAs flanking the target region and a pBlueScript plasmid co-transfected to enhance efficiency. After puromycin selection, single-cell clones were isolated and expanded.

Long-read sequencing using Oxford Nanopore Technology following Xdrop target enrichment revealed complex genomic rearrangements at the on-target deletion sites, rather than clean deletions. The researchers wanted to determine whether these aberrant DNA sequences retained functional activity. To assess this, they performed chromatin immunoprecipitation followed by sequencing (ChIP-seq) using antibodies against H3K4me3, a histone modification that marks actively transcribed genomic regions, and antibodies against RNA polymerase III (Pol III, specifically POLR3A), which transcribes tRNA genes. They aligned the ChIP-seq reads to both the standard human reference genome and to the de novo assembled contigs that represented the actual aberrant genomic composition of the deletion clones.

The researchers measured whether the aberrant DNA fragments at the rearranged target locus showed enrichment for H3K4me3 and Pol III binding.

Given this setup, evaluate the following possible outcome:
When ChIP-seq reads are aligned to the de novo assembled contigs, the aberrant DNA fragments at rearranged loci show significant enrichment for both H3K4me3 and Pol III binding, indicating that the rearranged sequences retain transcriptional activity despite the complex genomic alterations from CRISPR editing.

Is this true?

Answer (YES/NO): YES